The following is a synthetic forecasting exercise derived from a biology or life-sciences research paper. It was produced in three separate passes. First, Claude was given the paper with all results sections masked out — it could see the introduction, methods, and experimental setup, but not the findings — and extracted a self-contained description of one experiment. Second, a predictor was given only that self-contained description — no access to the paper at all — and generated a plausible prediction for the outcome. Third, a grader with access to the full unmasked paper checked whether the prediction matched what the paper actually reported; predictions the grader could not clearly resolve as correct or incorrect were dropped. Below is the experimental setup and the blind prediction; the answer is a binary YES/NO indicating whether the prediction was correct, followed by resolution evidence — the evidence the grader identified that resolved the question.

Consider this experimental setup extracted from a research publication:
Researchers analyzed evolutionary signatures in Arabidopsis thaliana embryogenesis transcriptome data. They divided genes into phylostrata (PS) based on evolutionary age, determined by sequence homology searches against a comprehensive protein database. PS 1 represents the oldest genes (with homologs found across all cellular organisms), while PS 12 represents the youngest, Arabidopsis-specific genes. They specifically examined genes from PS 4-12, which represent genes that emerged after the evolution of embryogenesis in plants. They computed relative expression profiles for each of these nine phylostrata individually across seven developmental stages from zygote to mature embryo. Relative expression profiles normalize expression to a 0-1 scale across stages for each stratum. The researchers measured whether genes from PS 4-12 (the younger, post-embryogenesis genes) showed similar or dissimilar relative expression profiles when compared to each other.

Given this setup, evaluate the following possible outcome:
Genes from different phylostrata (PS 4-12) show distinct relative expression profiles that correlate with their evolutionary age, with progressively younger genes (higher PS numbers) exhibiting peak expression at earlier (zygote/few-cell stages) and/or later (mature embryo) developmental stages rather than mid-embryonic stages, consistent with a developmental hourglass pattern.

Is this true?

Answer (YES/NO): NO